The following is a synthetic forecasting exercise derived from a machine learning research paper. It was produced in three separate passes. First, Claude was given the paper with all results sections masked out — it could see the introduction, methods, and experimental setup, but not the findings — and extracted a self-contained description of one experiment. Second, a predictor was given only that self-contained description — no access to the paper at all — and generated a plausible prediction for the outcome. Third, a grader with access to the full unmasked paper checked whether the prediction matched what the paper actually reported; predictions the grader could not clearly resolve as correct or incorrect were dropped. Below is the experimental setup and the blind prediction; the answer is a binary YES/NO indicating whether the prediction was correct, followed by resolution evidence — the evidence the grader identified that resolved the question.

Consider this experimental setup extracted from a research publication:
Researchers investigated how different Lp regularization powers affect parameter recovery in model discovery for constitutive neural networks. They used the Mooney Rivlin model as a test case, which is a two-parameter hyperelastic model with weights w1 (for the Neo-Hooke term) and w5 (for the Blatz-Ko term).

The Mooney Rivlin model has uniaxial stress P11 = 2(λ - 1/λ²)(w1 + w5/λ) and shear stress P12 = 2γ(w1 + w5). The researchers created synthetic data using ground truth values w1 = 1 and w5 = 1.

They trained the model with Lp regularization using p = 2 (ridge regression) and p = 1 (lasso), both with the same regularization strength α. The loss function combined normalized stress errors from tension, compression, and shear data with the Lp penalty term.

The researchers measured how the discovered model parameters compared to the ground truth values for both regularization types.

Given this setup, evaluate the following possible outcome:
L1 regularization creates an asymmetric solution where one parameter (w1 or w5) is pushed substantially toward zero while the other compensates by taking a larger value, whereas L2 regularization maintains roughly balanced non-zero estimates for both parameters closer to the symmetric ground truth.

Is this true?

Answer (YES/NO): YES